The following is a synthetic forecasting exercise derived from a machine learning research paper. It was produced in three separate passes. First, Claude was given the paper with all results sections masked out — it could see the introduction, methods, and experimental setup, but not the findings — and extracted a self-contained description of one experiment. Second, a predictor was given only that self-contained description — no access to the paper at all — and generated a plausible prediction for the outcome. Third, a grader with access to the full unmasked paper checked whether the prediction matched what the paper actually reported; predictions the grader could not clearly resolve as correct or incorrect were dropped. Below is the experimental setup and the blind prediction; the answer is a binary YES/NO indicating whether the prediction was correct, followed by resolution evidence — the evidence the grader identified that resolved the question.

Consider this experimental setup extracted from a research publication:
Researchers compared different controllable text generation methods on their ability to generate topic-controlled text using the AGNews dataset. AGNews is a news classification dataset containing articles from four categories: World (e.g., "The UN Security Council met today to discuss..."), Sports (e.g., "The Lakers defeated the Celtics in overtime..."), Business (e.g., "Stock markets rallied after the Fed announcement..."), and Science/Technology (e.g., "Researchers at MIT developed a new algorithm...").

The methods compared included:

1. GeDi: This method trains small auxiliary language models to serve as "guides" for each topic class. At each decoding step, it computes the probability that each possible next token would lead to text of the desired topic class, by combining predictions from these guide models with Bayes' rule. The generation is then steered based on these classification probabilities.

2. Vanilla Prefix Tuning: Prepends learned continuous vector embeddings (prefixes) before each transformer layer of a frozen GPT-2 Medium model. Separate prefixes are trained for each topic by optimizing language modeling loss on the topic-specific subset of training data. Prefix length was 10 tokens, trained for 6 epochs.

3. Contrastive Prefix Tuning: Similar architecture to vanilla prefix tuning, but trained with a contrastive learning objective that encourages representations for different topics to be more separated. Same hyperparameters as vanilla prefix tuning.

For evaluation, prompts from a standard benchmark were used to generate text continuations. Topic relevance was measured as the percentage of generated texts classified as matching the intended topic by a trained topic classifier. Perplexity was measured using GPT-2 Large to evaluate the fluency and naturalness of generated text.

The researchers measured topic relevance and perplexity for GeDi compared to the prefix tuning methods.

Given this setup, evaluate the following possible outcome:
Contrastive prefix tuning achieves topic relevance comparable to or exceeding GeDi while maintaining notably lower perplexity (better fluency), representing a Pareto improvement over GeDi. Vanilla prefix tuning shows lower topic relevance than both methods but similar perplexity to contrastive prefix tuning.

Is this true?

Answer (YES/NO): NO